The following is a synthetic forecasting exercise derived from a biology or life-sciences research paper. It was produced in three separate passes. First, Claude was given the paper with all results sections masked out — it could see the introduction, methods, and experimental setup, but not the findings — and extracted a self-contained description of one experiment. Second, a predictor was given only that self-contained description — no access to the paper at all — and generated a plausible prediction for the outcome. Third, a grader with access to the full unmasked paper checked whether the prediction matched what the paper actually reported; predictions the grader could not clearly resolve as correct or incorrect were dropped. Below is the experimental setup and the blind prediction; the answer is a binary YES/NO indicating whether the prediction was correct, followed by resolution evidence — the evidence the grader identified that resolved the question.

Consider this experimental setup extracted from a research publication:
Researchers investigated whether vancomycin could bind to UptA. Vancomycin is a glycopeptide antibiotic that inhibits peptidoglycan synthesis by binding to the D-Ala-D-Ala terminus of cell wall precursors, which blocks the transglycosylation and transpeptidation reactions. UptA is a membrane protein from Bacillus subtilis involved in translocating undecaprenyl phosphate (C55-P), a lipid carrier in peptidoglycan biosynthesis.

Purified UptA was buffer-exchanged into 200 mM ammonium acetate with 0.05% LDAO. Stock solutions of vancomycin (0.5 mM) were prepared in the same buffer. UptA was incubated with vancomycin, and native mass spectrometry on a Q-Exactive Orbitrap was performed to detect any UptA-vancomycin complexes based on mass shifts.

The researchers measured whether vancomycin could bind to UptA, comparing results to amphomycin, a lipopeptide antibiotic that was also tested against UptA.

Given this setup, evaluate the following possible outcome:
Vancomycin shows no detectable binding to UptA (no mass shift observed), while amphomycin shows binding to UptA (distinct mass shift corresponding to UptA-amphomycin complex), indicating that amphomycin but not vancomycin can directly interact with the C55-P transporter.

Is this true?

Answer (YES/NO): NO